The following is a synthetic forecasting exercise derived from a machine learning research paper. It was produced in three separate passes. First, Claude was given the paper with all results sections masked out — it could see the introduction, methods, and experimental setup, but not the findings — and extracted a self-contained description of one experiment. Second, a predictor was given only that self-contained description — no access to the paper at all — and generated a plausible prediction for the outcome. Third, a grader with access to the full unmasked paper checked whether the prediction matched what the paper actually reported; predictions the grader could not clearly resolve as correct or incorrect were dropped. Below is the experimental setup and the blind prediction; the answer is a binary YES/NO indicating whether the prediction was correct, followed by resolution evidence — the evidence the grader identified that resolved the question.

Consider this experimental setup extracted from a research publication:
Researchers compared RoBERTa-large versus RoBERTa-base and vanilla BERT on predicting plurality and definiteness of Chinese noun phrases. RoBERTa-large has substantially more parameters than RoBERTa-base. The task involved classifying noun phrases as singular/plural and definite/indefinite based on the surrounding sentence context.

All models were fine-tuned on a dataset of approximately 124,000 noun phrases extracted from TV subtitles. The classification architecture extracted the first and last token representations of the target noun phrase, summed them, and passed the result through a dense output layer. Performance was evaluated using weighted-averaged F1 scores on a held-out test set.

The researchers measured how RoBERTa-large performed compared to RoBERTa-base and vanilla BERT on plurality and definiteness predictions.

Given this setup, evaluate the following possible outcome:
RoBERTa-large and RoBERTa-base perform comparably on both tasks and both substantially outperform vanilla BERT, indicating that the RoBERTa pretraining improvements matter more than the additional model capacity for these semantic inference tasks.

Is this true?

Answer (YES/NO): NO